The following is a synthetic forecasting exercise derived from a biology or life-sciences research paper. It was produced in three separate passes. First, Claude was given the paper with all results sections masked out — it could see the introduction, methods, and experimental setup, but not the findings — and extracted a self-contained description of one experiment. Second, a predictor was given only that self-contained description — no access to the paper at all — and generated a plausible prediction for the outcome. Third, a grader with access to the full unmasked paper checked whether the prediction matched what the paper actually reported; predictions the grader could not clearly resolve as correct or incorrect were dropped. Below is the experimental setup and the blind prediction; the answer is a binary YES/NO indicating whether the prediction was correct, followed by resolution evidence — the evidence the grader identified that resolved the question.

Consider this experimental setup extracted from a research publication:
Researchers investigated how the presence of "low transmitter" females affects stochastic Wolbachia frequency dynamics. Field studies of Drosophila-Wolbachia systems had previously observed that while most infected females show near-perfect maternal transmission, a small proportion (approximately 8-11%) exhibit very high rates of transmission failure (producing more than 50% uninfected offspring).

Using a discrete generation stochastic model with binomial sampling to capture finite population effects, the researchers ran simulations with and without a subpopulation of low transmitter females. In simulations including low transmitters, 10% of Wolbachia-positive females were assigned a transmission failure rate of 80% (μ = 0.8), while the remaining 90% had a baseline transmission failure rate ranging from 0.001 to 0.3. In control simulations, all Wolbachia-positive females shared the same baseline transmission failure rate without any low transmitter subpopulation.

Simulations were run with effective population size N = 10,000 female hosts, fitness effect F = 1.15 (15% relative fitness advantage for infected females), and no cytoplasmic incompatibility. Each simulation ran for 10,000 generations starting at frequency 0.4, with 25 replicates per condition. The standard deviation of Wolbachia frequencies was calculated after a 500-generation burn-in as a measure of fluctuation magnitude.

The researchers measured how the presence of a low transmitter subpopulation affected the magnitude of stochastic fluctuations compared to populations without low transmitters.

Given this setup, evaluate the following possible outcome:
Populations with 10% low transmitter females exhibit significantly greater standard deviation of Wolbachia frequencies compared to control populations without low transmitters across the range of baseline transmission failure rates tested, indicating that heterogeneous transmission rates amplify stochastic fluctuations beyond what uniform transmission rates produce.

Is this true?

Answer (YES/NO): YES